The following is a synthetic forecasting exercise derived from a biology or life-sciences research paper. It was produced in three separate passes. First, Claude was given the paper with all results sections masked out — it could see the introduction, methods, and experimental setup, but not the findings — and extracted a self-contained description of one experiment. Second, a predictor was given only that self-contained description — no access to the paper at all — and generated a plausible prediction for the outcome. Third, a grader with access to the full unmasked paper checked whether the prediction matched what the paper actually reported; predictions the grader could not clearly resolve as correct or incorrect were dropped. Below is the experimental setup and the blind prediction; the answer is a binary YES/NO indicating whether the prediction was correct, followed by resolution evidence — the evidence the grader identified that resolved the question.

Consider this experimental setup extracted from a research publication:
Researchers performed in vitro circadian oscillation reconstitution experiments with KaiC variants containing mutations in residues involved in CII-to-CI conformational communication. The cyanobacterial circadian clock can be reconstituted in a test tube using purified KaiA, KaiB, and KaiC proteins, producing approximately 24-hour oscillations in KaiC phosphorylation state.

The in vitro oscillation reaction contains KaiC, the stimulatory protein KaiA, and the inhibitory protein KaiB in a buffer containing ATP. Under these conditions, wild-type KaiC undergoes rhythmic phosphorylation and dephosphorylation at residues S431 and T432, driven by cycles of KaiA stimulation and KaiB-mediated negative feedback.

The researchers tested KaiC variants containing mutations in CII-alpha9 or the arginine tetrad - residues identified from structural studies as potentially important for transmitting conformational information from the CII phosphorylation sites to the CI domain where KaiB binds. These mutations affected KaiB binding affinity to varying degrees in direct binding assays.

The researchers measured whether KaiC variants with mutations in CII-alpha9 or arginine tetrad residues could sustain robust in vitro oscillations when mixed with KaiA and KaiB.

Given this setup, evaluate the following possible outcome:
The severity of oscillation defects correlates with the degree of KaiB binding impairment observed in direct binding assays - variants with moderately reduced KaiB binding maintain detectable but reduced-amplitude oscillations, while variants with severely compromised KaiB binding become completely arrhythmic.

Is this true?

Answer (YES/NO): NO